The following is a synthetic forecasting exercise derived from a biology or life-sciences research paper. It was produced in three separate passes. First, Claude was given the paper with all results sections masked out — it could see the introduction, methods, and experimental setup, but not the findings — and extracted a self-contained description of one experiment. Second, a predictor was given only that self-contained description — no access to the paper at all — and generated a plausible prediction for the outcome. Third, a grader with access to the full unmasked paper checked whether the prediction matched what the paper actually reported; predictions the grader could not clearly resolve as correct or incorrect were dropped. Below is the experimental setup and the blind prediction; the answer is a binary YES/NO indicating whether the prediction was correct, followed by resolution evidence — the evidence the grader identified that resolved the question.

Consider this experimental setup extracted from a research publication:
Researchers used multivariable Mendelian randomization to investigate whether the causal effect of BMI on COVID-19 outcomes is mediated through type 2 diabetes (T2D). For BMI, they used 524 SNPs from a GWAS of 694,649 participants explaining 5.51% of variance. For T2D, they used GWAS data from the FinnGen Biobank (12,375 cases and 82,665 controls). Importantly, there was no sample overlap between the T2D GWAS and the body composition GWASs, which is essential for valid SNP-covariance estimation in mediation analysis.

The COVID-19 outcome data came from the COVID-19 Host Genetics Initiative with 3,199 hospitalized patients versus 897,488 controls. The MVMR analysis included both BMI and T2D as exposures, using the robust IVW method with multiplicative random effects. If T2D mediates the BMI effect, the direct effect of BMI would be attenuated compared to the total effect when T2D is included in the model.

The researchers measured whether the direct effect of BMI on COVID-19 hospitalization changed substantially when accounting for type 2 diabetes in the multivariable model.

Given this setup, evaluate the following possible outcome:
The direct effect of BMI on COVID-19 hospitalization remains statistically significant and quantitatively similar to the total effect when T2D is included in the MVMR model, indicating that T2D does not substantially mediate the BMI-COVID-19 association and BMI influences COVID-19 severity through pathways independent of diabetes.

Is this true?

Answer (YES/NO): YES